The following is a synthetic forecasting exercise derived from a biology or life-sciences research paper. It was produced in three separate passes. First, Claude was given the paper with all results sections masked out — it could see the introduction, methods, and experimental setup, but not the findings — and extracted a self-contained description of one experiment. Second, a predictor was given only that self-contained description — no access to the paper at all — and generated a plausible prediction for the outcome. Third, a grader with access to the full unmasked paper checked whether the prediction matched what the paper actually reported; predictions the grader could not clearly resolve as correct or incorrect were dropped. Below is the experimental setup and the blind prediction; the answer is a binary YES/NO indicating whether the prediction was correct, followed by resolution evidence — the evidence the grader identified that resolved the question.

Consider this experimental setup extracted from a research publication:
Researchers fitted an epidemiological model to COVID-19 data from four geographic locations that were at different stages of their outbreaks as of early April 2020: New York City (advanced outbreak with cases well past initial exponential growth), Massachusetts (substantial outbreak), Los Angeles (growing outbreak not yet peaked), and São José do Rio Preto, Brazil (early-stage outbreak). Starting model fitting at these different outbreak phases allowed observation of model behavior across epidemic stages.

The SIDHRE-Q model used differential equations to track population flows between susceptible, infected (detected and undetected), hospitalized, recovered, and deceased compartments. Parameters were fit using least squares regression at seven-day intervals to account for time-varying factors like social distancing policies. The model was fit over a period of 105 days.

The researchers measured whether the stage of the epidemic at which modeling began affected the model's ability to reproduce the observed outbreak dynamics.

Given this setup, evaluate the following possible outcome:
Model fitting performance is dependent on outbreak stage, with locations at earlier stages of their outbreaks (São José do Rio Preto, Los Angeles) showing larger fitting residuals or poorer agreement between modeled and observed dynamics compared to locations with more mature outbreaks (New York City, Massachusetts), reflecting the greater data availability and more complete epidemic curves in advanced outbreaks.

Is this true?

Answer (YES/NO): NO